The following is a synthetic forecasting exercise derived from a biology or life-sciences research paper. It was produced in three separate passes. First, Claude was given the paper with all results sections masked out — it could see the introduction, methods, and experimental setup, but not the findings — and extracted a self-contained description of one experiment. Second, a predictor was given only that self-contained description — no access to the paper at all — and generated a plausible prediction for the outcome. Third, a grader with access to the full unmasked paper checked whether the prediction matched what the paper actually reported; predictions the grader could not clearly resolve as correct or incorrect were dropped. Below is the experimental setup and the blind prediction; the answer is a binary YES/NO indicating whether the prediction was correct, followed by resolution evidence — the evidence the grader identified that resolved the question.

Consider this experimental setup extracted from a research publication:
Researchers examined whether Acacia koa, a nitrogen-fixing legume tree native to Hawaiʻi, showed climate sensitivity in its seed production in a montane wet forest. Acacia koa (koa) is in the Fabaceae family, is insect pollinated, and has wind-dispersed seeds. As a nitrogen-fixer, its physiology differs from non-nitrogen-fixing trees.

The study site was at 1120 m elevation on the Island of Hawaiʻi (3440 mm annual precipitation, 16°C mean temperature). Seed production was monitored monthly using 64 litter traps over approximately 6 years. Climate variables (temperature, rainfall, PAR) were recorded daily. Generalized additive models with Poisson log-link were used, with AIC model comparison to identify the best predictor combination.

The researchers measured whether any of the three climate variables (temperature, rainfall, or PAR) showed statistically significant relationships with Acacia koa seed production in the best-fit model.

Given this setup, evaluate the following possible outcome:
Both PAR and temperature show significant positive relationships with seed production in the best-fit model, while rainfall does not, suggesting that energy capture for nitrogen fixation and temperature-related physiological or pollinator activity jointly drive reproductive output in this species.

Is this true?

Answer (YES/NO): NO